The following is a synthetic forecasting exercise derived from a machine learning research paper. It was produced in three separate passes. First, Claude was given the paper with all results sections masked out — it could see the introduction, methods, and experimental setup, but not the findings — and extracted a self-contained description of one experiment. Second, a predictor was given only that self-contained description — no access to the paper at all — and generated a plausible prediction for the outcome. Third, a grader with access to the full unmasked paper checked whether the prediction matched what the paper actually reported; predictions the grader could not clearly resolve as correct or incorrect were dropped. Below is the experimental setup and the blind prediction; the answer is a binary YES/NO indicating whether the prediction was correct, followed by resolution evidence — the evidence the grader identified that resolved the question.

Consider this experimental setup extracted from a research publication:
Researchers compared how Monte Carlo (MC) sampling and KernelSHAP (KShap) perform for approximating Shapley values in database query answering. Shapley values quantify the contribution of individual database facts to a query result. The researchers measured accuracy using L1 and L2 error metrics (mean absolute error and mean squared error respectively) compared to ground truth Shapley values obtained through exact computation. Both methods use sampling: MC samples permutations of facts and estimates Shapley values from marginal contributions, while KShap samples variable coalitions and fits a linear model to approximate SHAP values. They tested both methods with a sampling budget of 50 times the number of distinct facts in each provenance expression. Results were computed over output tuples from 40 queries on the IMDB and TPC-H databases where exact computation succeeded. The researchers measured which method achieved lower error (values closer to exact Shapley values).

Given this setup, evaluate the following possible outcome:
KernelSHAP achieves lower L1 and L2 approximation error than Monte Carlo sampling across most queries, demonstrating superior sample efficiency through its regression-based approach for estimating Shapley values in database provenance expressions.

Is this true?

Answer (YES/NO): YES